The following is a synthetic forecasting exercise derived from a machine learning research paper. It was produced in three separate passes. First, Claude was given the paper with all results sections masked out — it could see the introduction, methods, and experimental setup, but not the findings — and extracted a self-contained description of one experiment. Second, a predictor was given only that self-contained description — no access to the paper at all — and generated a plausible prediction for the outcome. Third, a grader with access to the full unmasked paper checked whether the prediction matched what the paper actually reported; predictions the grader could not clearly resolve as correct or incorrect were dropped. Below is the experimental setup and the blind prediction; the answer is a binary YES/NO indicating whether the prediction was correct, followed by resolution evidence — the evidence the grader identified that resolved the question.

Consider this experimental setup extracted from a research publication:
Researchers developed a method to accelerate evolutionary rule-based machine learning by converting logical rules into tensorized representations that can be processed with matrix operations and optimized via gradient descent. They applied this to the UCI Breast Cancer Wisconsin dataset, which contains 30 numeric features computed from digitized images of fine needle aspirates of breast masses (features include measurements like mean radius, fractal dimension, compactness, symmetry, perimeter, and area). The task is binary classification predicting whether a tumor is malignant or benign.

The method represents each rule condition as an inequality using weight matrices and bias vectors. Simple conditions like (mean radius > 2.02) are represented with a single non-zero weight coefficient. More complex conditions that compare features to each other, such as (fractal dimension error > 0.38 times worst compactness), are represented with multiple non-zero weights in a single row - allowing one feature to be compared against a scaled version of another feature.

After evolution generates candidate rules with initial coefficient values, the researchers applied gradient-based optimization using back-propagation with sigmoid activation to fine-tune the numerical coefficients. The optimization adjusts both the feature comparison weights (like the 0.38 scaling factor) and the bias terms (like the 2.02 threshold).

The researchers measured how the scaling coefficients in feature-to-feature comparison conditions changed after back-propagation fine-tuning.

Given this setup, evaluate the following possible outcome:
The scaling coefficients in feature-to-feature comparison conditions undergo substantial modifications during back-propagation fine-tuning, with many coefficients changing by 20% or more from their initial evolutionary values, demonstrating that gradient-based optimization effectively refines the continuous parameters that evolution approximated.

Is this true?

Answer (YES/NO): YES